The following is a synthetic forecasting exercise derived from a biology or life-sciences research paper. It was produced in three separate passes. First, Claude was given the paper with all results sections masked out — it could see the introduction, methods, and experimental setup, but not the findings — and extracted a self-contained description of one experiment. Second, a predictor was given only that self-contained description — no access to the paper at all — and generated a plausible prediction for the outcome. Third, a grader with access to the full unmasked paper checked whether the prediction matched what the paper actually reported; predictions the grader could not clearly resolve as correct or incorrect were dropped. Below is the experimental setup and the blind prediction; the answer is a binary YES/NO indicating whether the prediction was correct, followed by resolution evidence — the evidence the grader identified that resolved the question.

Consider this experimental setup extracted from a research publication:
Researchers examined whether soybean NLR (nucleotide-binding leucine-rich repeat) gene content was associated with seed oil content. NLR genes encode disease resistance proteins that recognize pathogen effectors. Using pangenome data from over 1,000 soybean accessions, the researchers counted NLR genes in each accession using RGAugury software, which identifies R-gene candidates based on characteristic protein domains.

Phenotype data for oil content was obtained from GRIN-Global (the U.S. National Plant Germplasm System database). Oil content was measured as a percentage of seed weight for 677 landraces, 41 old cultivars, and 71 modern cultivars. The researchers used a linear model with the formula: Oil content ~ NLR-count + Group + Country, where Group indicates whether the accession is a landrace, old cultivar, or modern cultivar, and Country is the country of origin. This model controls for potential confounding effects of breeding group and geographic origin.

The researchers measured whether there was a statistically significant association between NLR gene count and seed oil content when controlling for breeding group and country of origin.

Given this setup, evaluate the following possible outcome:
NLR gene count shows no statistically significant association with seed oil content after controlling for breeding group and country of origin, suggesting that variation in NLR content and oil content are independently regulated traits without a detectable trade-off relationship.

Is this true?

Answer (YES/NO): YES